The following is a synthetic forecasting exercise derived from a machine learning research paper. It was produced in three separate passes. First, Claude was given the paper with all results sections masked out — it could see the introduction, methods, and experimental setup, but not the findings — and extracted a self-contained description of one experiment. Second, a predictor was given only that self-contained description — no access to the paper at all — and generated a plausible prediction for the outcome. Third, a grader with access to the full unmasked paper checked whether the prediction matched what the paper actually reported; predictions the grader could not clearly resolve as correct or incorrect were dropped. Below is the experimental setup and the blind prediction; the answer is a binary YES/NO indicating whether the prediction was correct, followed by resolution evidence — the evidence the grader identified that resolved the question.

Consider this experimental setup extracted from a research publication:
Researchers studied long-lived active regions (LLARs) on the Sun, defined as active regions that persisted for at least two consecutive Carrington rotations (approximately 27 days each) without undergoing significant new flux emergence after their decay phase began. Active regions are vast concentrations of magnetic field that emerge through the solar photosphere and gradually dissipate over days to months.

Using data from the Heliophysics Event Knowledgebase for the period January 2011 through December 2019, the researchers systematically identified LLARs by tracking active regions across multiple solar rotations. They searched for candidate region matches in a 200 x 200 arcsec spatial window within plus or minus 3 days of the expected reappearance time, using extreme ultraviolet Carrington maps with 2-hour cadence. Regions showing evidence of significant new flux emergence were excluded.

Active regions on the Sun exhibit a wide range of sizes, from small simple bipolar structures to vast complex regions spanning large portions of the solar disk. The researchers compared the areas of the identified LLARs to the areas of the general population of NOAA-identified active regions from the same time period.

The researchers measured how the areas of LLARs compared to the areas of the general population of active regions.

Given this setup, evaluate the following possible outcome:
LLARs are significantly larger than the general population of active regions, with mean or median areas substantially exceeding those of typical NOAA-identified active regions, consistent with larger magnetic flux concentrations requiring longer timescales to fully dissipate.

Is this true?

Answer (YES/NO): YES